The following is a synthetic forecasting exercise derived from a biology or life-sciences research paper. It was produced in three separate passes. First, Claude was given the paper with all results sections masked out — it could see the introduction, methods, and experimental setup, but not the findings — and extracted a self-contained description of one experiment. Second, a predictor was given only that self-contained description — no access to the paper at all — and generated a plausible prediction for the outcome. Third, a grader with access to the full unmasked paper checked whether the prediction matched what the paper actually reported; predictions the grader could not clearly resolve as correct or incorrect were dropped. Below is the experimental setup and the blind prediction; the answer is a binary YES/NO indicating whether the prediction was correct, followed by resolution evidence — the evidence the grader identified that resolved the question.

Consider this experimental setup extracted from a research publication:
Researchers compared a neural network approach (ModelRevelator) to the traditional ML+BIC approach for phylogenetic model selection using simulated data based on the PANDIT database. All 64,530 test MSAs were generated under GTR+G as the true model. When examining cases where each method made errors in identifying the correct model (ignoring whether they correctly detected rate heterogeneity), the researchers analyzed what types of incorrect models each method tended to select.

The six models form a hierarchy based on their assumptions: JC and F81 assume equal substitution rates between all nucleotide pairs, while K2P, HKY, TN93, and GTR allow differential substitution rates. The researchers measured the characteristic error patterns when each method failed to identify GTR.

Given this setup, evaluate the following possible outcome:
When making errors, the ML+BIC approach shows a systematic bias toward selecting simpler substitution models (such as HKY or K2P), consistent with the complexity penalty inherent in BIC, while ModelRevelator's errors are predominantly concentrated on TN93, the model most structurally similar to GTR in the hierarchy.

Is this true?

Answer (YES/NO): NO